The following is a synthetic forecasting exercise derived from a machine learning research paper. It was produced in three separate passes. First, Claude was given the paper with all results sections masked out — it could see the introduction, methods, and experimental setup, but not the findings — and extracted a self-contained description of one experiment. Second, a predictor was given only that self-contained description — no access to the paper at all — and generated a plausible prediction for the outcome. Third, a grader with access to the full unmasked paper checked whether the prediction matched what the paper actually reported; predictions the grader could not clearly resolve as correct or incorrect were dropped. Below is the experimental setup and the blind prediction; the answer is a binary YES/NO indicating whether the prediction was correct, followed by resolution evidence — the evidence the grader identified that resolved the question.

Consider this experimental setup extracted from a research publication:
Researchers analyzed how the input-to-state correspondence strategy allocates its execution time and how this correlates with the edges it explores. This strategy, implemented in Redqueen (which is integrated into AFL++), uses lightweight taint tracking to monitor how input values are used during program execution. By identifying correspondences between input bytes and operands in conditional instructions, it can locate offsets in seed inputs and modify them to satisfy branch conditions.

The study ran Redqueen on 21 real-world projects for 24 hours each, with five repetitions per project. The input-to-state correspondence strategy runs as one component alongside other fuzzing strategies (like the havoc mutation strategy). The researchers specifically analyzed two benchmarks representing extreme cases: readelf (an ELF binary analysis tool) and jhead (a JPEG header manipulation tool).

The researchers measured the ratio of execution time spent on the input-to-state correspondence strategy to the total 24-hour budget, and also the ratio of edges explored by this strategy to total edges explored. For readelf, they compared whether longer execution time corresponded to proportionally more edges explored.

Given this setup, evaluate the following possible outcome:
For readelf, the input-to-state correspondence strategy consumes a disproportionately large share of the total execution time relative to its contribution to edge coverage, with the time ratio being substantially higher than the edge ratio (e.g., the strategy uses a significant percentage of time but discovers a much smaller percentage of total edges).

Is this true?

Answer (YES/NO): YES